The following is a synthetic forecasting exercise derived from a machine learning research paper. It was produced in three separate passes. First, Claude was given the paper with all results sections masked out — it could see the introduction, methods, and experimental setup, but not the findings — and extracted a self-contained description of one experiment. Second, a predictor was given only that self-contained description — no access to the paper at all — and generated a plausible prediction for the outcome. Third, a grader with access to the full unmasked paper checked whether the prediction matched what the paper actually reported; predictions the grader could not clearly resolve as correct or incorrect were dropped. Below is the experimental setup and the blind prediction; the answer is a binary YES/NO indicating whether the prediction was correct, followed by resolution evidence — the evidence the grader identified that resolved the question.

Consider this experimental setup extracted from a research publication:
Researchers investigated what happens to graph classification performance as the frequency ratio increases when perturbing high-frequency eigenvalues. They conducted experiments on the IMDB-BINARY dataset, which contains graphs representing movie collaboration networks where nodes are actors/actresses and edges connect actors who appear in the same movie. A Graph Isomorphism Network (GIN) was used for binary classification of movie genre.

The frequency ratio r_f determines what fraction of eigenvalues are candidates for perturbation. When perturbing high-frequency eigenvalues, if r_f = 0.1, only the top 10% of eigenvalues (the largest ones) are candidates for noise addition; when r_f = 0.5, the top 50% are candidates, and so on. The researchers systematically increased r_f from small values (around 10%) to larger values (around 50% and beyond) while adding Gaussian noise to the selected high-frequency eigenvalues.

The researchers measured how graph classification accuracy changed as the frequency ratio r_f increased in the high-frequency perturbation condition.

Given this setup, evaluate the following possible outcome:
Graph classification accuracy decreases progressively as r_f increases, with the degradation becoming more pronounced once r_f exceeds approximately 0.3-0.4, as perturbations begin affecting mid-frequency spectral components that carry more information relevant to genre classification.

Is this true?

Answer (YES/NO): NO